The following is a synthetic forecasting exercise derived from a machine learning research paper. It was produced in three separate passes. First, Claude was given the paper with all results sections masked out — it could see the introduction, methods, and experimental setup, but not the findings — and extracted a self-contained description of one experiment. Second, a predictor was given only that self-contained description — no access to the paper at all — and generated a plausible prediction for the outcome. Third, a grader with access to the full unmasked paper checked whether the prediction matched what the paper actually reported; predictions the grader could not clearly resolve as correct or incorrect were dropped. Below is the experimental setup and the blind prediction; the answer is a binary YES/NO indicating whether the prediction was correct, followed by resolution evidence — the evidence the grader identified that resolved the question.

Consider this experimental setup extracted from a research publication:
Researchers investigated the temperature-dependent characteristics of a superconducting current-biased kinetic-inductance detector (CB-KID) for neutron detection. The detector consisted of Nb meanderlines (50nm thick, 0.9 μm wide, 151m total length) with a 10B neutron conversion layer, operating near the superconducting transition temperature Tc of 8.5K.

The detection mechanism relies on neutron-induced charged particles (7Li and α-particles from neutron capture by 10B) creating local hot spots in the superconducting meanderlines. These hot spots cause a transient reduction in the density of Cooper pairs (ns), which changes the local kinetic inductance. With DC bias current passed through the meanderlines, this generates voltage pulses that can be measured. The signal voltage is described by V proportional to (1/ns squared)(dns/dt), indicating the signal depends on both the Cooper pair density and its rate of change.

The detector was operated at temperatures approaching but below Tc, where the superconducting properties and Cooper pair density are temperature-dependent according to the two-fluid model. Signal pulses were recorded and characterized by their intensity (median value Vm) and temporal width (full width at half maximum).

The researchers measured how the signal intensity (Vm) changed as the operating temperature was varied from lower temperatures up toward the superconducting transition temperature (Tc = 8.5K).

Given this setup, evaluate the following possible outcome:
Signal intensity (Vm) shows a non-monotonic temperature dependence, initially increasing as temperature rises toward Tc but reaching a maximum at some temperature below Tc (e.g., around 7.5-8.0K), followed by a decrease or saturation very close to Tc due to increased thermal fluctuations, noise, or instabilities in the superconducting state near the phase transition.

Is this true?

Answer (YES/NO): NO